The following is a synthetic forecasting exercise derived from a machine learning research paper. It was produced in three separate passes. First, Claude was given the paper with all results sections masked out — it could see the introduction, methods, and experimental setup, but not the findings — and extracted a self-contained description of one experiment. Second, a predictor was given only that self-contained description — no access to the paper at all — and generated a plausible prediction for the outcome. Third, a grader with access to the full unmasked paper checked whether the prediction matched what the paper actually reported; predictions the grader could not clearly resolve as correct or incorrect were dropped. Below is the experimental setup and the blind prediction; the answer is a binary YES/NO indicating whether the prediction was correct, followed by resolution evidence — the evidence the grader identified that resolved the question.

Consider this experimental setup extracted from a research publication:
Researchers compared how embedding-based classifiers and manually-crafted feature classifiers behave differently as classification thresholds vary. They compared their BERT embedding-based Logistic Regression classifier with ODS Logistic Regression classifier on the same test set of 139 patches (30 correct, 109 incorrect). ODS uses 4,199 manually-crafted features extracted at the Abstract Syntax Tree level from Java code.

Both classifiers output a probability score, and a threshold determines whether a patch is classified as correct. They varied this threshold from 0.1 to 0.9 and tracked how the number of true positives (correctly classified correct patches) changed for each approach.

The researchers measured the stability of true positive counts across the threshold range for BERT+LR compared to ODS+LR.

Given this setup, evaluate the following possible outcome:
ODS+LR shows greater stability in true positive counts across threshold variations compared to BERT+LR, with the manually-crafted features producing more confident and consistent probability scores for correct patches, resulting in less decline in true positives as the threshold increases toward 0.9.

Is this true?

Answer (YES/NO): YES